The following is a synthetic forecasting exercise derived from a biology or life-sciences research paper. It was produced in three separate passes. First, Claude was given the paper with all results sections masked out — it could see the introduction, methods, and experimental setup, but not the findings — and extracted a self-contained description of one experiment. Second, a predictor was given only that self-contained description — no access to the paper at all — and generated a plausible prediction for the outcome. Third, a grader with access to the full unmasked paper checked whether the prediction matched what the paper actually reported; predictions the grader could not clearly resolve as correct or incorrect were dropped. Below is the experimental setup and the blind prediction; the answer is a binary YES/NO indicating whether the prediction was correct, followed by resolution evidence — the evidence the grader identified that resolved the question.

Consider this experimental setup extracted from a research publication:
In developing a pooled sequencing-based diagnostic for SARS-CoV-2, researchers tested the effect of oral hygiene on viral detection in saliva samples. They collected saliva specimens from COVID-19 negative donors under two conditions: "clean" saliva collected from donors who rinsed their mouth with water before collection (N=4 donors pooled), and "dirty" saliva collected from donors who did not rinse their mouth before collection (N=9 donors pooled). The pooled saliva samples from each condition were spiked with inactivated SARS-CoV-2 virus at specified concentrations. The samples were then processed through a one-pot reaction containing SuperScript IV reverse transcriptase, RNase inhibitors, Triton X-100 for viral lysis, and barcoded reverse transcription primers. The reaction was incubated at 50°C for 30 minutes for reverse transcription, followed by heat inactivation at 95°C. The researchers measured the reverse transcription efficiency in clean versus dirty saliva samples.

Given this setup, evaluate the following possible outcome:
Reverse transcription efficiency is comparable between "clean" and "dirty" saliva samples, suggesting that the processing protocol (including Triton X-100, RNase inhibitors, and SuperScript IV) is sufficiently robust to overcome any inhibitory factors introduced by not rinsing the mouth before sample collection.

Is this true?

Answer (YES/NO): NO